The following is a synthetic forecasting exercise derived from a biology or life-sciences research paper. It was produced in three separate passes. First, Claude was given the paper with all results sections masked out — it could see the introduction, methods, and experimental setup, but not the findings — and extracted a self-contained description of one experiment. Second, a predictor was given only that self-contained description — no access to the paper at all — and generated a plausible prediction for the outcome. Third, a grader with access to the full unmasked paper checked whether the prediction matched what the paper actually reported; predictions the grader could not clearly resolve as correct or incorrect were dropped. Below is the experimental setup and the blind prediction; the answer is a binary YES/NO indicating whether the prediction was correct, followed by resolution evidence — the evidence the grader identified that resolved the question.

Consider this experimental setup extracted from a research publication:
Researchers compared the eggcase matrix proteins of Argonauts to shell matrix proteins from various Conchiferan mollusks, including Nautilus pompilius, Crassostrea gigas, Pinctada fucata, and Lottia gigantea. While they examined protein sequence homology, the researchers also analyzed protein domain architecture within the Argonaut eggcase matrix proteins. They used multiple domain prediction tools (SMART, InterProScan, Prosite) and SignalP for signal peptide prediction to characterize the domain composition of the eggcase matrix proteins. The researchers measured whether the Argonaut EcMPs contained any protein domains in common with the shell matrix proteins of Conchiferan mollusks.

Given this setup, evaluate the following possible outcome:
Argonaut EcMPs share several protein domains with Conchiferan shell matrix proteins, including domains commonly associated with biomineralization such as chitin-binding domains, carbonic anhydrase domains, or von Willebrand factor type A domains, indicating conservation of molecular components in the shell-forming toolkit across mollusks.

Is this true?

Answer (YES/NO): NO